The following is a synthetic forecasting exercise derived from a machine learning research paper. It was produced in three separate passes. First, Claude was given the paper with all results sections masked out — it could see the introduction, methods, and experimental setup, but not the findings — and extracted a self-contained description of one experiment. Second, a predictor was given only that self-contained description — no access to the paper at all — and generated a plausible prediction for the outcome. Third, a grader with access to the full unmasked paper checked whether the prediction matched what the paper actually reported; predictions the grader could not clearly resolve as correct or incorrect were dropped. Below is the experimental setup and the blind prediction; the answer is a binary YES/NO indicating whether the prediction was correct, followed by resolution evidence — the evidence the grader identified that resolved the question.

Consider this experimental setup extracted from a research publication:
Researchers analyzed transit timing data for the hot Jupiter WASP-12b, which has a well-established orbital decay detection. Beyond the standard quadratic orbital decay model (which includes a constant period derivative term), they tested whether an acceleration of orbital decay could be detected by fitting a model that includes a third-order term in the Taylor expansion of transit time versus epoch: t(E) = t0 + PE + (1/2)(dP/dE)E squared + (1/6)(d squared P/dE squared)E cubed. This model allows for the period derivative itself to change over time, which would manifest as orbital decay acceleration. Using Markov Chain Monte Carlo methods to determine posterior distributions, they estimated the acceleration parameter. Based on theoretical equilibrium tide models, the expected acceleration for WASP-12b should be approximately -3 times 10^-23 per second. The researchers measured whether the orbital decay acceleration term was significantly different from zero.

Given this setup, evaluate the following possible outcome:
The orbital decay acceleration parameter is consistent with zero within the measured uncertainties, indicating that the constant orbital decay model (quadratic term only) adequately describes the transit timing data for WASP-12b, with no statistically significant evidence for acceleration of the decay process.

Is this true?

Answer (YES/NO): YES